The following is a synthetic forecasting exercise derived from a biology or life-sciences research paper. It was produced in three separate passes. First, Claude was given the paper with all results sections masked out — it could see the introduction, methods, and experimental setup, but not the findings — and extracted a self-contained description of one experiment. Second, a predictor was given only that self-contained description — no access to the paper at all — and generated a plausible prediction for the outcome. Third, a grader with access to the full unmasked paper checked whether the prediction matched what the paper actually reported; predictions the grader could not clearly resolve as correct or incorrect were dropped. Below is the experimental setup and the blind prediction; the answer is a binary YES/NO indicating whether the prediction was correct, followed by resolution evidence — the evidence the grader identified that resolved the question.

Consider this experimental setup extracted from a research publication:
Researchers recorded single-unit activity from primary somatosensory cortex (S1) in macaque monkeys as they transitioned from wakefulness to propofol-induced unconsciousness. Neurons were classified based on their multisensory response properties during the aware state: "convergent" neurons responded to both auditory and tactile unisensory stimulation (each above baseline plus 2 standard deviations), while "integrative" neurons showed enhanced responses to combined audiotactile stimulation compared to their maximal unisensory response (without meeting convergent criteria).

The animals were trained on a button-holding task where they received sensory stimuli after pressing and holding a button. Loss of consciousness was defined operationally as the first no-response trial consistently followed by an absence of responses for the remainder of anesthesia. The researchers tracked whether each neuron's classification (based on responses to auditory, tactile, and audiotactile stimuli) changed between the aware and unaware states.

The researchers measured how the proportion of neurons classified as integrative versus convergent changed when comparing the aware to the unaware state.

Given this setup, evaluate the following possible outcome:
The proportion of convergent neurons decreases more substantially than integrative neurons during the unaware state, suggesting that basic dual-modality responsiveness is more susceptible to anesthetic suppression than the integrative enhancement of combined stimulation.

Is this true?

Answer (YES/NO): YES